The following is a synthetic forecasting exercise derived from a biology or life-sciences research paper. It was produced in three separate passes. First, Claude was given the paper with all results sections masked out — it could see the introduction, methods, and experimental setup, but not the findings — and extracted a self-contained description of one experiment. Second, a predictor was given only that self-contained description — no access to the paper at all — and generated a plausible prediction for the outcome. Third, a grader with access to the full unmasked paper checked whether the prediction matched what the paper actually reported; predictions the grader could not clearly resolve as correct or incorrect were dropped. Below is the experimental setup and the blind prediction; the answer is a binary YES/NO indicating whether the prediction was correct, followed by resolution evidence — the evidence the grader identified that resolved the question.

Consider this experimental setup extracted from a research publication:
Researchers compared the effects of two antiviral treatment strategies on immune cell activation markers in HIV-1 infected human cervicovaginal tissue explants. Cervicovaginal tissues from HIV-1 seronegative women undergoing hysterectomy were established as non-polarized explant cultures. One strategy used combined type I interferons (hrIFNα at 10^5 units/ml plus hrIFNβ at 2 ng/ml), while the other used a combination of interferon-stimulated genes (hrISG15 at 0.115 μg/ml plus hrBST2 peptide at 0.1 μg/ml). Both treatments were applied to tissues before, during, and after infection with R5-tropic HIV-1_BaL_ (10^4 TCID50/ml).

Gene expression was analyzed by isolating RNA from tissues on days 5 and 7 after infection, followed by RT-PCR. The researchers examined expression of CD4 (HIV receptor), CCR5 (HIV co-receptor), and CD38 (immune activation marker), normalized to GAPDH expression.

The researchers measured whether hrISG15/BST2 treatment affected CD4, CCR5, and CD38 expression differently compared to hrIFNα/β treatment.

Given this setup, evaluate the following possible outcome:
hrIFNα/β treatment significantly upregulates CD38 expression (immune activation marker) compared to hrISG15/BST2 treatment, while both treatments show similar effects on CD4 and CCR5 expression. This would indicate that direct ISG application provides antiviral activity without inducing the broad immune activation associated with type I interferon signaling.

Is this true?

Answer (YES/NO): NO